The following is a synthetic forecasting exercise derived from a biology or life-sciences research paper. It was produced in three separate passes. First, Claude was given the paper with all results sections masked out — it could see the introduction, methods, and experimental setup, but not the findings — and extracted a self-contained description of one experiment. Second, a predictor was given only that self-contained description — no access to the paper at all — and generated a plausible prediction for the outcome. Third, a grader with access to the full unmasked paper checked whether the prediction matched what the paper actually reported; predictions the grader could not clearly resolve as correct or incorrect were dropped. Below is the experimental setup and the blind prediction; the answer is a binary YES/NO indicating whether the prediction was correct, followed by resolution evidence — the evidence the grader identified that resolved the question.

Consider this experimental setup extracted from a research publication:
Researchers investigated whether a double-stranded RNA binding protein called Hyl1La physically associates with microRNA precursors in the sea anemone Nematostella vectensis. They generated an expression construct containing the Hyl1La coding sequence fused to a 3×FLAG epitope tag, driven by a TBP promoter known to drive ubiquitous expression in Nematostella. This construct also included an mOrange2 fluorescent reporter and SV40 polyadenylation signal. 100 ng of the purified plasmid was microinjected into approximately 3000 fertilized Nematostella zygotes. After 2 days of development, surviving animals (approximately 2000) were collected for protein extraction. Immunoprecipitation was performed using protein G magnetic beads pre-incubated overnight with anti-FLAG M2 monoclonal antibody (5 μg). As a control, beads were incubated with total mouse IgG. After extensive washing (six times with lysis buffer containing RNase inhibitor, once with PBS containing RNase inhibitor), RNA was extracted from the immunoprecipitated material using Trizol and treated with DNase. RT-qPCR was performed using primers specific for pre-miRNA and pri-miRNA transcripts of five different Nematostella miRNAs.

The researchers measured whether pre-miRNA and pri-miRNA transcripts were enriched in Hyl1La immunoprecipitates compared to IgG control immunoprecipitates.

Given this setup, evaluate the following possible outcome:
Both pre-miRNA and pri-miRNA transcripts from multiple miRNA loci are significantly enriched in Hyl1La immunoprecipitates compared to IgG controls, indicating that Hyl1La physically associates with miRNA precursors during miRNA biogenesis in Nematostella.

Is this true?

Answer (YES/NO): NO